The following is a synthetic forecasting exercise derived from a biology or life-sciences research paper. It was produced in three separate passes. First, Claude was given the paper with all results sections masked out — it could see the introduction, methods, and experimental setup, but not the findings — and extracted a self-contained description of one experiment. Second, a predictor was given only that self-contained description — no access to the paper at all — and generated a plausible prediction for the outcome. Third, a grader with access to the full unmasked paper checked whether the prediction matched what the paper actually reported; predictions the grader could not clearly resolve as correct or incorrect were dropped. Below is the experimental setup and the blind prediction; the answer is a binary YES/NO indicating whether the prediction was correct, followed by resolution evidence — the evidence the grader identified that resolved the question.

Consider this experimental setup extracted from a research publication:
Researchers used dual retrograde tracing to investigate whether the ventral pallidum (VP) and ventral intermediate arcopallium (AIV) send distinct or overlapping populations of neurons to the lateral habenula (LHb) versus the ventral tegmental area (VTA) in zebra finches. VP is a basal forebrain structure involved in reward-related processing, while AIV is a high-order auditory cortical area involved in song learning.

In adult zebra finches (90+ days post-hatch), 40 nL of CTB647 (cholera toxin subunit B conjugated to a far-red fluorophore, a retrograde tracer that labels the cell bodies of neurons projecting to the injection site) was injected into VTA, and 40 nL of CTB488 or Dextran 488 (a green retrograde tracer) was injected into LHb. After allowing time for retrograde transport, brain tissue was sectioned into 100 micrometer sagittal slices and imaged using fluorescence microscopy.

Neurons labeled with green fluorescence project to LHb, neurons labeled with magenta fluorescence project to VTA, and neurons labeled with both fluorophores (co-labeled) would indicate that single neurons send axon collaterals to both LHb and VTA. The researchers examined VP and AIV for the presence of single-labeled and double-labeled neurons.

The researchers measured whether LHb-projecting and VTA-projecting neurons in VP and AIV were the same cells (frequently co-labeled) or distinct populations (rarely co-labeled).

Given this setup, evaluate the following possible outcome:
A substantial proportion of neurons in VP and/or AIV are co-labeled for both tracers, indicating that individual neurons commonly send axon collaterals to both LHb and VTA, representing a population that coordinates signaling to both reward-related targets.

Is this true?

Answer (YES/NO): NO